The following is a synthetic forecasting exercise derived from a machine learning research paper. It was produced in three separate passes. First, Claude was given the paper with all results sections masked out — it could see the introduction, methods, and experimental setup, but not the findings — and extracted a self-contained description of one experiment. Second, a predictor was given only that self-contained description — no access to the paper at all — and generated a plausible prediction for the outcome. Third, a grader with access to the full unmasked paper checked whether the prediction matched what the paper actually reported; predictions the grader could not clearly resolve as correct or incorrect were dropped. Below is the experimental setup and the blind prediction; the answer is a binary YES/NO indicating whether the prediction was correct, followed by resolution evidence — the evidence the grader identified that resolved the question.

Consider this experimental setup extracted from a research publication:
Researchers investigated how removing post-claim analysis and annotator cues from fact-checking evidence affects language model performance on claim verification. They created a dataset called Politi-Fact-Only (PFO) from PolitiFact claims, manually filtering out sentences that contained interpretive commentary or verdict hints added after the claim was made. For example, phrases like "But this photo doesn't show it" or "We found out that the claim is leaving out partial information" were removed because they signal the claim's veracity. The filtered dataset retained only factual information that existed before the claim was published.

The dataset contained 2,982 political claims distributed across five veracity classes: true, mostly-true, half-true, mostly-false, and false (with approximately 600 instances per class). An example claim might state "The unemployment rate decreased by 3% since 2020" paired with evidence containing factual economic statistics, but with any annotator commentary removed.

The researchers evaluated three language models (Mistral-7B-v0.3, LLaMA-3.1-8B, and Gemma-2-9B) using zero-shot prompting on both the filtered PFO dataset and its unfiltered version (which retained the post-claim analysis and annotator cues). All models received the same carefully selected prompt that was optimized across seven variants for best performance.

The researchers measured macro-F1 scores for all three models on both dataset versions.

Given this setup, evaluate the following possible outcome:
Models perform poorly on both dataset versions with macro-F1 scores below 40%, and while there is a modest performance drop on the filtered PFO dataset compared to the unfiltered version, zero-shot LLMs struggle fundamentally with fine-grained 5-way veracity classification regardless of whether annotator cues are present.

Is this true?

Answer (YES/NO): NO